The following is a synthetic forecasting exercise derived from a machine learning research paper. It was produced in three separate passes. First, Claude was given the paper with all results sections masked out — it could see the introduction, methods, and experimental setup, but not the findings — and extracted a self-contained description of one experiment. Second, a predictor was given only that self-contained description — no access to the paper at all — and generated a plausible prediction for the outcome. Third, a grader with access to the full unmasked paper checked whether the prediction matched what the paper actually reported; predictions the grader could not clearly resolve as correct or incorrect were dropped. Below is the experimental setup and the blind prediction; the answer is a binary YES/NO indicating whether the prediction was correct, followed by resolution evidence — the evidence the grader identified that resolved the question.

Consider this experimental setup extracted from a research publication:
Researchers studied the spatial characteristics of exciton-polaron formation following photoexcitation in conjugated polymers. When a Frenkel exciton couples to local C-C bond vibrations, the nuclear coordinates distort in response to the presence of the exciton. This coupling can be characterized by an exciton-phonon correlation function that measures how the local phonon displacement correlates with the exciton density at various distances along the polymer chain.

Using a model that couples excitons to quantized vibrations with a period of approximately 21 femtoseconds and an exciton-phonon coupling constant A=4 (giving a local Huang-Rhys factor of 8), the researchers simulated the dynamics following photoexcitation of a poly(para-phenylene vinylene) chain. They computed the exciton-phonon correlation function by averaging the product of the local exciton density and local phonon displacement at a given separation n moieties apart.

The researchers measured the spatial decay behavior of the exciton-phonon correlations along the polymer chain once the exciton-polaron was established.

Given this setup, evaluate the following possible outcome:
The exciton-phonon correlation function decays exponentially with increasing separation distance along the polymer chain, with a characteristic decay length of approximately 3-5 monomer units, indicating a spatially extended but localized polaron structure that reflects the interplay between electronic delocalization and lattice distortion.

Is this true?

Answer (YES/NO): YES